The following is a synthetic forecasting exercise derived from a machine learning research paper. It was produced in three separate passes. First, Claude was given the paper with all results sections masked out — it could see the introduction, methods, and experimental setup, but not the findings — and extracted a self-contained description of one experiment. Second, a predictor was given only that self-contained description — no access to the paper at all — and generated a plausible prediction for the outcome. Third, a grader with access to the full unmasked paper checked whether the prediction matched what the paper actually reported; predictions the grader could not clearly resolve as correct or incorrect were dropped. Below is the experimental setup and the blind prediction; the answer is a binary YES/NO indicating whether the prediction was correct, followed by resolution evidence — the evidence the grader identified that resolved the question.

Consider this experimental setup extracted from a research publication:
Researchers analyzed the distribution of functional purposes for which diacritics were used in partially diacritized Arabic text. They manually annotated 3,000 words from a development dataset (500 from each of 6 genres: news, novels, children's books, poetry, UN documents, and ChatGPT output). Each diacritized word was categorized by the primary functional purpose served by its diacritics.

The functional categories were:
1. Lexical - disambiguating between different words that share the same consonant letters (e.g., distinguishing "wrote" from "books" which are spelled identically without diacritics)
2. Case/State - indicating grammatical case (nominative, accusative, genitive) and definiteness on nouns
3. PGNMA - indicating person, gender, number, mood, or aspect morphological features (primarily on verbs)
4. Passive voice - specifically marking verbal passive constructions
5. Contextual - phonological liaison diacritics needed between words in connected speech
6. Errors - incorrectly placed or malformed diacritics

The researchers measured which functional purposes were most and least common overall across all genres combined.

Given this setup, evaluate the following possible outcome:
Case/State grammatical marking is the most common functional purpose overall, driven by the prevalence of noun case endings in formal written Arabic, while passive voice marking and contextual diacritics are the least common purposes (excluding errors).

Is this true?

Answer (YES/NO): NO